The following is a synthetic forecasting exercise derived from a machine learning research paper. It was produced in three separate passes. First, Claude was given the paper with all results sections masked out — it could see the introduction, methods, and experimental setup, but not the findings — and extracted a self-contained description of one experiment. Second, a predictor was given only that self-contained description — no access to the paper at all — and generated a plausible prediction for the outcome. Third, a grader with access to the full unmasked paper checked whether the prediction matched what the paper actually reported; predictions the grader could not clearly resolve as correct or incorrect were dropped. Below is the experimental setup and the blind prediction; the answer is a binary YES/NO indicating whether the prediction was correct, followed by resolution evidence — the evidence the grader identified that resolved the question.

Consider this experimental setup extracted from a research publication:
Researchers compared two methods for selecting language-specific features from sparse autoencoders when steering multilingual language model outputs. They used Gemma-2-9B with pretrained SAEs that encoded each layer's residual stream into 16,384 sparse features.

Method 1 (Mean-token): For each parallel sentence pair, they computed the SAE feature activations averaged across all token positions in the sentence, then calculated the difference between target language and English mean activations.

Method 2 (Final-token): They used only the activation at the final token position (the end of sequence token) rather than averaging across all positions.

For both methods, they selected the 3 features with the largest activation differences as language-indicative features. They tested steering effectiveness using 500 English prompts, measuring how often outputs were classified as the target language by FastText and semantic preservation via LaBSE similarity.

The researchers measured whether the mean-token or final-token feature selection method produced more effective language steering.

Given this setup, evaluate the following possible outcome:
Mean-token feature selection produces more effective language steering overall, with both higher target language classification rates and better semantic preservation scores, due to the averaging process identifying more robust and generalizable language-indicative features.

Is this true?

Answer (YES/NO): NO